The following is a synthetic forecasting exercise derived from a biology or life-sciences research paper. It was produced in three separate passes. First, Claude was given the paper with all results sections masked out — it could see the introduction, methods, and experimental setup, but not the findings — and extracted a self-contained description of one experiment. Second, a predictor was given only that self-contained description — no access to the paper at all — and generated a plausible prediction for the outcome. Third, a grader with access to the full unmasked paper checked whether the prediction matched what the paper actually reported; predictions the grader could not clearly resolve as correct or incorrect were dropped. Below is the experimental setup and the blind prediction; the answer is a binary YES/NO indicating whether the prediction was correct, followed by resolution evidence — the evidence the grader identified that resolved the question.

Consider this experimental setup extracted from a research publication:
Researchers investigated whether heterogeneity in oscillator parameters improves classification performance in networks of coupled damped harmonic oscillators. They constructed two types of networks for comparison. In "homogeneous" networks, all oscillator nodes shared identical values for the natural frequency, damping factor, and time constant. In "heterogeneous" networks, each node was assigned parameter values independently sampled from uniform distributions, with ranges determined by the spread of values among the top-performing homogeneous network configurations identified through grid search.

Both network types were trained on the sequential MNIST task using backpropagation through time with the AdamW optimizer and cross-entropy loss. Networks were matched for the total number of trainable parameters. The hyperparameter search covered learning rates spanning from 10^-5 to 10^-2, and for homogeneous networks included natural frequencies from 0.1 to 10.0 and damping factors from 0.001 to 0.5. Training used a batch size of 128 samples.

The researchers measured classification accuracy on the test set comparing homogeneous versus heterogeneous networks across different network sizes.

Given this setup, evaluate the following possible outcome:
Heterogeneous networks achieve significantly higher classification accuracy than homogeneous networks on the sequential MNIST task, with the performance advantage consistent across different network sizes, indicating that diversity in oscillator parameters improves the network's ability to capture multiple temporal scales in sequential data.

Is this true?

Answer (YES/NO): NO